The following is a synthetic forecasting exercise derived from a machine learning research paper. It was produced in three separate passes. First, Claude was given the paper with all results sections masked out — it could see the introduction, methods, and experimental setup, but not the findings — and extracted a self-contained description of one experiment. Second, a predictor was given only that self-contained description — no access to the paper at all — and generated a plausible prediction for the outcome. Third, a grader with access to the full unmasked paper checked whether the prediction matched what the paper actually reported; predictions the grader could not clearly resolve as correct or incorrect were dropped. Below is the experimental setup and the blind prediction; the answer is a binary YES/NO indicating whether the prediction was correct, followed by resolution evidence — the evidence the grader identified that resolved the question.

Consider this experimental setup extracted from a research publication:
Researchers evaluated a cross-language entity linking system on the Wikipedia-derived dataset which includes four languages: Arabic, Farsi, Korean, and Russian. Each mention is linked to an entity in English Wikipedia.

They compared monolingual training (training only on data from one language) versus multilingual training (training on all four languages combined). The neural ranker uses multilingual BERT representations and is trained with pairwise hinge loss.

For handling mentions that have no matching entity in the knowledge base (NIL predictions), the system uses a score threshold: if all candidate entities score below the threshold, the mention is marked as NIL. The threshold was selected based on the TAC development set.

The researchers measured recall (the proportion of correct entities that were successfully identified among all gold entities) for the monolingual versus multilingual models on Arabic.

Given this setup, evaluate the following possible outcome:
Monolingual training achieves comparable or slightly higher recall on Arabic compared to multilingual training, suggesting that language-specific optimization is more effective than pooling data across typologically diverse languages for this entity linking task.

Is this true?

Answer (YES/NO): YES